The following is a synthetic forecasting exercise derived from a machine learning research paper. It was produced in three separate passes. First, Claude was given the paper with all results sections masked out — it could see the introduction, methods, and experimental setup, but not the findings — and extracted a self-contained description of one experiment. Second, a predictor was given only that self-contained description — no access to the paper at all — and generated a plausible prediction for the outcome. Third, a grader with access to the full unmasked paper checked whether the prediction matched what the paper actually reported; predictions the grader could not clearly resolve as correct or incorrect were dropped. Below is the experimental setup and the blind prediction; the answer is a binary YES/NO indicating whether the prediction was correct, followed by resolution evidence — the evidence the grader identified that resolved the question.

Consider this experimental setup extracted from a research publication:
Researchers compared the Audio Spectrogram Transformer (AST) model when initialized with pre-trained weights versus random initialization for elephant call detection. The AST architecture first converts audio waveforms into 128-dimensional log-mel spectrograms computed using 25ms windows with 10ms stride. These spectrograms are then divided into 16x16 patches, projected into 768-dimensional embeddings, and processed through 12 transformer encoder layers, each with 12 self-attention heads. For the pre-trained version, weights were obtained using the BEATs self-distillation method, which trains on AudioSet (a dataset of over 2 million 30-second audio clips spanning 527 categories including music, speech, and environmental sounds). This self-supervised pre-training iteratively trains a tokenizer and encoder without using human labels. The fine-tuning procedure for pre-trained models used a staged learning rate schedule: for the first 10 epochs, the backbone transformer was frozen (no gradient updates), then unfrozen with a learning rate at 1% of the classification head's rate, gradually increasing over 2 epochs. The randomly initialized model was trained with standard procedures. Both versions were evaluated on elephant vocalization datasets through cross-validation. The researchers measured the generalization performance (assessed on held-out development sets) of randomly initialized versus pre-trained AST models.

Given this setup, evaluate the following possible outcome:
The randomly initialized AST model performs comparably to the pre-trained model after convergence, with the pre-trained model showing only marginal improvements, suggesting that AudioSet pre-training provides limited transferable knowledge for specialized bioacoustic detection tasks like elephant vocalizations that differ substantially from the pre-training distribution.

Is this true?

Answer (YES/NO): NO